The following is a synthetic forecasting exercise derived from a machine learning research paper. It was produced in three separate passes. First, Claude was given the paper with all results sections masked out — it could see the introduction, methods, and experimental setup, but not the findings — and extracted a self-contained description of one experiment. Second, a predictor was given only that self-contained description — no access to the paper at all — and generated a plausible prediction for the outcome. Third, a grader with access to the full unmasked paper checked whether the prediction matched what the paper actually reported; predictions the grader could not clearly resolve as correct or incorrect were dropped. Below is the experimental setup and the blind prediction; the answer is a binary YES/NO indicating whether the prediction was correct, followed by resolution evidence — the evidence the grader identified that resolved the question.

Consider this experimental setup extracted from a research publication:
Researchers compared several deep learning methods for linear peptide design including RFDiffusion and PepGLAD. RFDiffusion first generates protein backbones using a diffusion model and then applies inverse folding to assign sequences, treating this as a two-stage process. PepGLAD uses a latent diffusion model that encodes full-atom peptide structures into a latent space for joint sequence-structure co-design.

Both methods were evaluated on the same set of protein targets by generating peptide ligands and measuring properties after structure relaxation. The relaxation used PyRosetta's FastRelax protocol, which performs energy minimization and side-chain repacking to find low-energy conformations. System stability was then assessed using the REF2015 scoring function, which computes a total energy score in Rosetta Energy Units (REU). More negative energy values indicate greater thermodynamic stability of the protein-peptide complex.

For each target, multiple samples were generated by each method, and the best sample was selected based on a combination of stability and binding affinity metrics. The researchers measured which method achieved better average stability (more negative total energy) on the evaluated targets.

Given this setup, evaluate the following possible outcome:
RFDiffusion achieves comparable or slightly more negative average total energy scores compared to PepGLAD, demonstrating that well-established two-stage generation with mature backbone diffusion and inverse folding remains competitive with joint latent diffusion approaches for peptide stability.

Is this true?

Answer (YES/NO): NO